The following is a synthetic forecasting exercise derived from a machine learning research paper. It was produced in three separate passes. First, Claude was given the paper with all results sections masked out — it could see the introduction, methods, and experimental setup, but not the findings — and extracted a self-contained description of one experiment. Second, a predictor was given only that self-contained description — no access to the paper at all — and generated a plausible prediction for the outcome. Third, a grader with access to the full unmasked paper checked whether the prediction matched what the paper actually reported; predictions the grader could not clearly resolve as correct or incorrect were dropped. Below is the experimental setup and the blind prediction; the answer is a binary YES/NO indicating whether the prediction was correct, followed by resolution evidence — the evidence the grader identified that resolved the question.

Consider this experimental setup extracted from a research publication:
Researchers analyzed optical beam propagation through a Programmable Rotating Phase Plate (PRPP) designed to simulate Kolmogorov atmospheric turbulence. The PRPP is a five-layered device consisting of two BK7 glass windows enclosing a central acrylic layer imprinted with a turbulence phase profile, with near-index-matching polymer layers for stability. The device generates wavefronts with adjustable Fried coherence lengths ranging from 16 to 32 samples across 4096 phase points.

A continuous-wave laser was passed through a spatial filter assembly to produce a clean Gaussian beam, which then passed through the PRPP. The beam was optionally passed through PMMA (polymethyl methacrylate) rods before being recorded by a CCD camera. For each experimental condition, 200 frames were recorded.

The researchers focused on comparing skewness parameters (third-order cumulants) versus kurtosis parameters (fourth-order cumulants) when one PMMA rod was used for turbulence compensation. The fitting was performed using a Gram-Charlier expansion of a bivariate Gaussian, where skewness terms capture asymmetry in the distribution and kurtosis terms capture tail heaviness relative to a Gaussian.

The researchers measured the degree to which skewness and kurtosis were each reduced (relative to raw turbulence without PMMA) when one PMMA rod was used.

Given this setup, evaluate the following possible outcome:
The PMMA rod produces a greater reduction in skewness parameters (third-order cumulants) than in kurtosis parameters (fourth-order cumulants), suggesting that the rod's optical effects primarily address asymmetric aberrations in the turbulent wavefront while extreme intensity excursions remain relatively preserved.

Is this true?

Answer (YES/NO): YES